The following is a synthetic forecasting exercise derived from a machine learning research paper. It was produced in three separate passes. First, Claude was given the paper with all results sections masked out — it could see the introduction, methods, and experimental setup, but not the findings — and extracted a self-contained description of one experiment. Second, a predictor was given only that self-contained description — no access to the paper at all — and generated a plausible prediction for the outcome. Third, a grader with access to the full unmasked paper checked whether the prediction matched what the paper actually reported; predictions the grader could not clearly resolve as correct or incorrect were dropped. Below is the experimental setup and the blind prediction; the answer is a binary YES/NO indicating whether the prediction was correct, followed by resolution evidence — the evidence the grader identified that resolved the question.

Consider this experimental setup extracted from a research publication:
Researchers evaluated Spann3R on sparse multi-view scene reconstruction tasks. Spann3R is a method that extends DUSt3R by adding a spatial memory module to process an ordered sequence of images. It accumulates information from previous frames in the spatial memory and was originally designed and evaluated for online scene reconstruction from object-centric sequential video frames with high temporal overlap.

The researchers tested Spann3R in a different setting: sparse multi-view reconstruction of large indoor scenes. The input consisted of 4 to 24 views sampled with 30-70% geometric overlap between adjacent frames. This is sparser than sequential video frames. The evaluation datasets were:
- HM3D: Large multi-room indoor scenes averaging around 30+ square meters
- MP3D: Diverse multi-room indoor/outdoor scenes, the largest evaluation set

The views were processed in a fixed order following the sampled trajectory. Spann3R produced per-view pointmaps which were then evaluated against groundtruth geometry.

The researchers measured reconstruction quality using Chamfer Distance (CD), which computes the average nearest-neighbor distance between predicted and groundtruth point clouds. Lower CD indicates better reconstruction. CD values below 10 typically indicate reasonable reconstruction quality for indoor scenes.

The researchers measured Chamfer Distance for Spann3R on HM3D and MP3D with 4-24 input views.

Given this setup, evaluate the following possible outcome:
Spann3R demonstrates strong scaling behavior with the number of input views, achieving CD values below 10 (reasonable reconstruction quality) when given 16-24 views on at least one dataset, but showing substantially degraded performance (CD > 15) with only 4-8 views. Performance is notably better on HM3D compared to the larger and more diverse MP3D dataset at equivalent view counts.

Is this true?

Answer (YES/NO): NO